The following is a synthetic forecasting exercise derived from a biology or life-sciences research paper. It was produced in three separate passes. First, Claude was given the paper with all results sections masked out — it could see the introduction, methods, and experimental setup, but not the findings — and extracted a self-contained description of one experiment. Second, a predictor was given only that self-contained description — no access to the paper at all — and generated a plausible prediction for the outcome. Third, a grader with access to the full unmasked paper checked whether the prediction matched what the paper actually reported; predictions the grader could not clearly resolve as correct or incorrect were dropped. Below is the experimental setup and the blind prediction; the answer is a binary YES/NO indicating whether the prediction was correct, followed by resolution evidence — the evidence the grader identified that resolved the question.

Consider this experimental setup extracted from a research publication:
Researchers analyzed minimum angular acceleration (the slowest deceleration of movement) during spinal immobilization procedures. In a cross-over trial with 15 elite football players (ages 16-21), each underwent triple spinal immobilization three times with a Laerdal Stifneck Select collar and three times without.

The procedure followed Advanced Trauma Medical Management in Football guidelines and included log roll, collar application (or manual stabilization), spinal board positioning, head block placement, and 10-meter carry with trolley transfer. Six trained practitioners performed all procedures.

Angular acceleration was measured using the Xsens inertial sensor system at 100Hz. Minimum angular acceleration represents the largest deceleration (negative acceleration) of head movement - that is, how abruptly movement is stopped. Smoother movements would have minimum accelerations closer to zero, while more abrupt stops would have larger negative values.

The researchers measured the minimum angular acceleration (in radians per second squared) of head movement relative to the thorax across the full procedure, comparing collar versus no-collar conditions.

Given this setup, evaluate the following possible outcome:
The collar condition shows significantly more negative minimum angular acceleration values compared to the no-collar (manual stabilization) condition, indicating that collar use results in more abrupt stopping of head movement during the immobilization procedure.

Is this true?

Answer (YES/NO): NO